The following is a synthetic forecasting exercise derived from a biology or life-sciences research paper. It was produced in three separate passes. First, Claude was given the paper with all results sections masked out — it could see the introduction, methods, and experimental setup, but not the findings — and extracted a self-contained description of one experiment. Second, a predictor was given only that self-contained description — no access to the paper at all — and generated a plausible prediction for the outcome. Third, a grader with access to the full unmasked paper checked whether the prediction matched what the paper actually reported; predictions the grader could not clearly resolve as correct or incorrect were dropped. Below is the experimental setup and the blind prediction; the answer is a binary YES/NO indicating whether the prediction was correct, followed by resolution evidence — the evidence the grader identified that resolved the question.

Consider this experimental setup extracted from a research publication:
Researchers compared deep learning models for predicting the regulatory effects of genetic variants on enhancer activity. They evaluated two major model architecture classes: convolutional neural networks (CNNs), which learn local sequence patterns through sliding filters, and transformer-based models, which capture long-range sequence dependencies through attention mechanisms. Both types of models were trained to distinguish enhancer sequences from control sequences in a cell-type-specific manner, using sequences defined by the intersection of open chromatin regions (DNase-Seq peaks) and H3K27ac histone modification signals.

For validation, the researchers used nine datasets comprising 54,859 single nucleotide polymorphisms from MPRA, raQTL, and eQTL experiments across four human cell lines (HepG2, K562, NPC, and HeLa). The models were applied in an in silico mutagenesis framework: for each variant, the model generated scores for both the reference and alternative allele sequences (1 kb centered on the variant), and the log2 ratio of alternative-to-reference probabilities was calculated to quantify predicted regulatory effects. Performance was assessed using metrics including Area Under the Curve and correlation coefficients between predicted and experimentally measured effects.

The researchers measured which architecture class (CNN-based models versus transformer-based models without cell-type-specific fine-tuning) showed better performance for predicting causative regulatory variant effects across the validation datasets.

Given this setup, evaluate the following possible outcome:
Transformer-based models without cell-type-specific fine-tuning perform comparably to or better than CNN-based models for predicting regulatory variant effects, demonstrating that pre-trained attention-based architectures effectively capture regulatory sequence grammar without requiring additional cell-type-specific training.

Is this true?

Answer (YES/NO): NO